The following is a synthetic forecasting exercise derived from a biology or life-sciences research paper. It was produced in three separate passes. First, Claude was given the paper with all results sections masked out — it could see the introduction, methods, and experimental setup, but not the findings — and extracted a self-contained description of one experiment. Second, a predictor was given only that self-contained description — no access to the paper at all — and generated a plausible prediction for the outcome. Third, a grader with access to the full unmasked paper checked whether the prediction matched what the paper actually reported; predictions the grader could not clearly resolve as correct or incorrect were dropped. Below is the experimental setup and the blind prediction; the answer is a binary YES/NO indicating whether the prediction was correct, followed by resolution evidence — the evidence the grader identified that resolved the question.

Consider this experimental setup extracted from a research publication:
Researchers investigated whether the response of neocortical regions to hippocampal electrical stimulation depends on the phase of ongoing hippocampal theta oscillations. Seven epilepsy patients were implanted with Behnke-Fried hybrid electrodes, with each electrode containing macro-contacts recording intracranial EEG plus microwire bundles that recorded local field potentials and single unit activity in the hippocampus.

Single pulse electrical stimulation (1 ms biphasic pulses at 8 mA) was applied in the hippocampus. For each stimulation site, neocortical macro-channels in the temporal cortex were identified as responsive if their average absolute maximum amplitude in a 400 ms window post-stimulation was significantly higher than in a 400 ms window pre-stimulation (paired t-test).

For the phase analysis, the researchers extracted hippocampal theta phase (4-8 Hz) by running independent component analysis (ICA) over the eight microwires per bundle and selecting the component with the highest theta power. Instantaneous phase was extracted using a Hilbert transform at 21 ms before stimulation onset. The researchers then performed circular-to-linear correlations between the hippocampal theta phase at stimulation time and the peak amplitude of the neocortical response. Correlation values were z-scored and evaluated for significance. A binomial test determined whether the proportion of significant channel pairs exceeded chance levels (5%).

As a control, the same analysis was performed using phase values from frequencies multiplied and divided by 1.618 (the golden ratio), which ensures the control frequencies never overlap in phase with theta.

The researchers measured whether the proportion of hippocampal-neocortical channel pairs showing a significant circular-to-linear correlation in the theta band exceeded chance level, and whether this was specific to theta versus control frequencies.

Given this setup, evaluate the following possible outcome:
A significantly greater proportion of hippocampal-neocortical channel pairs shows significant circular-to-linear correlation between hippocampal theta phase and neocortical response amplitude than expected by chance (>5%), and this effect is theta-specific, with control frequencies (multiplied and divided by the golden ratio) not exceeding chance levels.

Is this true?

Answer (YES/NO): YES